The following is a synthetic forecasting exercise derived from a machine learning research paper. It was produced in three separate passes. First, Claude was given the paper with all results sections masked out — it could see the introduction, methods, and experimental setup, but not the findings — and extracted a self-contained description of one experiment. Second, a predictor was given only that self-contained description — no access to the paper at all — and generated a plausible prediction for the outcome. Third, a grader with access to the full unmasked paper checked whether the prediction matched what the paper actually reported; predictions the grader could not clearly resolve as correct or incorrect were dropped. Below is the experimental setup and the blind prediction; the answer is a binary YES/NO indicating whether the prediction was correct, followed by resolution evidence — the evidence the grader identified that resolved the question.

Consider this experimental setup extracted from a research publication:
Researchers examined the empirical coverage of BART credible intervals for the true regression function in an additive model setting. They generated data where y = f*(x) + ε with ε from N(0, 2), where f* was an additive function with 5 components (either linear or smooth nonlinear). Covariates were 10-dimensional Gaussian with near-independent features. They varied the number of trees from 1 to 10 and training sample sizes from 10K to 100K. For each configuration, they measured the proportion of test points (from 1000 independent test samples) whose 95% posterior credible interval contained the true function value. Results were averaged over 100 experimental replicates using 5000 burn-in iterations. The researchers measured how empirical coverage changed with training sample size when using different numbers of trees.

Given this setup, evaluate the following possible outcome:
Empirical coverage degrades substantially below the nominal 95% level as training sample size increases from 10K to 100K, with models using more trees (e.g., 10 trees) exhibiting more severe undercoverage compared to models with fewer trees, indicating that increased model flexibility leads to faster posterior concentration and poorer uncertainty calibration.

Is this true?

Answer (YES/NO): NO